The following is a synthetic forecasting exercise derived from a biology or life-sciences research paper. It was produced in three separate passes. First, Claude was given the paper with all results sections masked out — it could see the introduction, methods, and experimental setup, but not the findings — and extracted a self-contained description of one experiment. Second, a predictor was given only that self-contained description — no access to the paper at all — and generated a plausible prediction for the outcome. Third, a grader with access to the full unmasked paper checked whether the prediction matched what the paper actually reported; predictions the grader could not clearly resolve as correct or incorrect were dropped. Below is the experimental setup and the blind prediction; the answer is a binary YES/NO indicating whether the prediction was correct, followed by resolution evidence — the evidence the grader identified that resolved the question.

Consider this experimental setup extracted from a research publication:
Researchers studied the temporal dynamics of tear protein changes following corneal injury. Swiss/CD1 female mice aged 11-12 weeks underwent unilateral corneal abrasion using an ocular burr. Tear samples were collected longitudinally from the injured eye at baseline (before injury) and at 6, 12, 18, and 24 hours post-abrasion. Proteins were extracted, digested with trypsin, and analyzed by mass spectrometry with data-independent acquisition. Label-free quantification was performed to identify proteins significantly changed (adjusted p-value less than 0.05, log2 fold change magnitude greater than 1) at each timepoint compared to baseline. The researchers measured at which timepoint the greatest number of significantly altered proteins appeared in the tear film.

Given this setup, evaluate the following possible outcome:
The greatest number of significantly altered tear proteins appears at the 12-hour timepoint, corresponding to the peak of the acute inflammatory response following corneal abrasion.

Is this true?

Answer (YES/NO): YES